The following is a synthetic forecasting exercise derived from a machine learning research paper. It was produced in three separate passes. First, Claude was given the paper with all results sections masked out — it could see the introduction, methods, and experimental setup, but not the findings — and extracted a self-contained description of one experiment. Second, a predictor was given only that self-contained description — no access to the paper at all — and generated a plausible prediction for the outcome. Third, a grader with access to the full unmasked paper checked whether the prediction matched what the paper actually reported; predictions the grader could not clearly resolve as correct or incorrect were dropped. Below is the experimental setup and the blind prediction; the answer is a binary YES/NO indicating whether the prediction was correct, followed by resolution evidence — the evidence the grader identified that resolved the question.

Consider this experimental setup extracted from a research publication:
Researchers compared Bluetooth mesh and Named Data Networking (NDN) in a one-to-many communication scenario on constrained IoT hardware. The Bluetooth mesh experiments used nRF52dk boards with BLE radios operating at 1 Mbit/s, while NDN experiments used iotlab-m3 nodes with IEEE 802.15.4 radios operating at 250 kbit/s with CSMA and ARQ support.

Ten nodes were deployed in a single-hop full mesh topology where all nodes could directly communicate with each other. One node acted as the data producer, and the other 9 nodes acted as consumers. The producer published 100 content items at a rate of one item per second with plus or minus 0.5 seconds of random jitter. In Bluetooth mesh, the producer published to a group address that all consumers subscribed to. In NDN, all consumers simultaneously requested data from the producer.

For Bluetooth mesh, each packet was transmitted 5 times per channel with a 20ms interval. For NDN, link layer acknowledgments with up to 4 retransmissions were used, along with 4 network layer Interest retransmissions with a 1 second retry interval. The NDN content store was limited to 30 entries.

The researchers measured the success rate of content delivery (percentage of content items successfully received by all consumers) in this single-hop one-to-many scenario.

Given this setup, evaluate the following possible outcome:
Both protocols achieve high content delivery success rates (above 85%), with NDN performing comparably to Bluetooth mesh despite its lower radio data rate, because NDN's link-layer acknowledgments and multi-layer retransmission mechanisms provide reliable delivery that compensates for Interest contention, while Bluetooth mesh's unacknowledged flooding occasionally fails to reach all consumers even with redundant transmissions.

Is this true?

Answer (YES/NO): NO